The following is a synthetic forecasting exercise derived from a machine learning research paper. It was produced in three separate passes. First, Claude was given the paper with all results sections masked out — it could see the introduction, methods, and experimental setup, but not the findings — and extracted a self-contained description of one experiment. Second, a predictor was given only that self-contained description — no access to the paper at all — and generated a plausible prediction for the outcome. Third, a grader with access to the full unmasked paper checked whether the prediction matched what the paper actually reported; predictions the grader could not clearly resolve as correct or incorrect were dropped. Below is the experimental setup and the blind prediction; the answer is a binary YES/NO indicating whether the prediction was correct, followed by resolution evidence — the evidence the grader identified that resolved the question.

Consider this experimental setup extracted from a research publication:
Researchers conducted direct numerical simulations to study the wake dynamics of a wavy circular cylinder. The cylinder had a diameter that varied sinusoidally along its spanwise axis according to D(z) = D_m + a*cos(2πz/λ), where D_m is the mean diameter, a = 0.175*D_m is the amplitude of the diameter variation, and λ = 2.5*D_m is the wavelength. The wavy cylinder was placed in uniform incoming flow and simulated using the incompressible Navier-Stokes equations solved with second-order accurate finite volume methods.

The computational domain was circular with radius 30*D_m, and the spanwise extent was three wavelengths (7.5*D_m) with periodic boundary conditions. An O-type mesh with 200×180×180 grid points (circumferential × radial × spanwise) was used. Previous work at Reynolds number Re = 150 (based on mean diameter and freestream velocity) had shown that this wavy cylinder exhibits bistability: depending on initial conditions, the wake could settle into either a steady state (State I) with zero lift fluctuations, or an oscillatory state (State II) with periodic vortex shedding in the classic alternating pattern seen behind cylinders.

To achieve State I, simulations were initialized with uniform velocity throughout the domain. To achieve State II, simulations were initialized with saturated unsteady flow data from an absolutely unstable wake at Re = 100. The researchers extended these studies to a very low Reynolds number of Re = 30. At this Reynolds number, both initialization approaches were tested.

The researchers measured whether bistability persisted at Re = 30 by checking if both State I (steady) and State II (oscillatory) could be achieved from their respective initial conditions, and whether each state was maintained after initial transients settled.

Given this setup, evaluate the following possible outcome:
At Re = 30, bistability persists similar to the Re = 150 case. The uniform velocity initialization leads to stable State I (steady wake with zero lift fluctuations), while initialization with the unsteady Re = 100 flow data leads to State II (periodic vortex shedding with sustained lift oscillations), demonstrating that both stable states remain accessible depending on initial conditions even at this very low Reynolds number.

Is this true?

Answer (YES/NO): NO